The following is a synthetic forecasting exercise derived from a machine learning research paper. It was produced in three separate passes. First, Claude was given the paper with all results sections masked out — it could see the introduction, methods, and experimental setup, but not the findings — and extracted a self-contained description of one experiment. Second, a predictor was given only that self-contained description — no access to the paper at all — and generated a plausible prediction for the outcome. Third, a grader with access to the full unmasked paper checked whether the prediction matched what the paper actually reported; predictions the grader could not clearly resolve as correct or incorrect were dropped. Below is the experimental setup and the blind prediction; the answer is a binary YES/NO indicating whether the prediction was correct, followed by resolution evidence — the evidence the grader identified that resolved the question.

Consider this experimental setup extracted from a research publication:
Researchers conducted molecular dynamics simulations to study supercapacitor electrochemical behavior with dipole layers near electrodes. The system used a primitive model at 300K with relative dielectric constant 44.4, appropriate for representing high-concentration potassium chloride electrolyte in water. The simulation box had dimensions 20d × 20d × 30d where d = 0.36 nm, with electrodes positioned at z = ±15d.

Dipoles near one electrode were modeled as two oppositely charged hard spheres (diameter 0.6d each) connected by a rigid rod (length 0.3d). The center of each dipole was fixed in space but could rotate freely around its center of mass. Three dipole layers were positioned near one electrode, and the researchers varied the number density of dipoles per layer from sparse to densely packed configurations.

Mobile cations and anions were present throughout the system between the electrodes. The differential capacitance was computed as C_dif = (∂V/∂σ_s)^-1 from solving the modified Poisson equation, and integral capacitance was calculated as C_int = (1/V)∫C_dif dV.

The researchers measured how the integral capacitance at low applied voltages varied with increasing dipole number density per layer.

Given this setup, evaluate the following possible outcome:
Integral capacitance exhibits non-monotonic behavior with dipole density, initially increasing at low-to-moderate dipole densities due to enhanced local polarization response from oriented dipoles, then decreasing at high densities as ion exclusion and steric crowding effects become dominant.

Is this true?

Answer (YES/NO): YES